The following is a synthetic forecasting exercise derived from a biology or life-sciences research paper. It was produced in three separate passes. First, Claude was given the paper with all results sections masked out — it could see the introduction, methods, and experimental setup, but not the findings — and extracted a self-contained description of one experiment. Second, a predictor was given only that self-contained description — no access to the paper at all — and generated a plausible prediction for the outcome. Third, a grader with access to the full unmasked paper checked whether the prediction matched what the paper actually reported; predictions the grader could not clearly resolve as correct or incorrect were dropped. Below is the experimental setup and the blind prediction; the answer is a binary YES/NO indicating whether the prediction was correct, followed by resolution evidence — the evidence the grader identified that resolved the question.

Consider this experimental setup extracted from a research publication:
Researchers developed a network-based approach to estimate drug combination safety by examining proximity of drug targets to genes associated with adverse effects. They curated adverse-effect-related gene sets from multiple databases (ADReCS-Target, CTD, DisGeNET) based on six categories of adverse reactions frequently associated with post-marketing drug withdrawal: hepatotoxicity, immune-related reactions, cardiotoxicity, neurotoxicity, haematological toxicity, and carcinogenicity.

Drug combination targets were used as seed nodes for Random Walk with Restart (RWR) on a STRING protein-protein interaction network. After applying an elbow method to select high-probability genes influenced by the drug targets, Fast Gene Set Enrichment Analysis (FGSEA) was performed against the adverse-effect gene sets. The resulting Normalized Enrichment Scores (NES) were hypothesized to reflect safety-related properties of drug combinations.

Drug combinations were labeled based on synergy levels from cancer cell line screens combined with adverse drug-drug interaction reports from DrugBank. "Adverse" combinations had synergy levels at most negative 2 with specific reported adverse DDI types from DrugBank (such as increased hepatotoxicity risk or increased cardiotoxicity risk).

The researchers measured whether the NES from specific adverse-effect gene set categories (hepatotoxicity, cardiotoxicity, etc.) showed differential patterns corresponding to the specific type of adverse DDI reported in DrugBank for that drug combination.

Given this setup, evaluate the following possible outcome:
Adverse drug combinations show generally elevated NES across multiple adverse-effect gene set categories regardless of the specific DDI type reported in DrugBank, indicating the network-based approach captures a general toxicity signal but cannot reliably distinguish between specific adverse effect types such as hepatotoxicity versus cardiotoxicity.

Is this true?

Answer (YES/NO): NO